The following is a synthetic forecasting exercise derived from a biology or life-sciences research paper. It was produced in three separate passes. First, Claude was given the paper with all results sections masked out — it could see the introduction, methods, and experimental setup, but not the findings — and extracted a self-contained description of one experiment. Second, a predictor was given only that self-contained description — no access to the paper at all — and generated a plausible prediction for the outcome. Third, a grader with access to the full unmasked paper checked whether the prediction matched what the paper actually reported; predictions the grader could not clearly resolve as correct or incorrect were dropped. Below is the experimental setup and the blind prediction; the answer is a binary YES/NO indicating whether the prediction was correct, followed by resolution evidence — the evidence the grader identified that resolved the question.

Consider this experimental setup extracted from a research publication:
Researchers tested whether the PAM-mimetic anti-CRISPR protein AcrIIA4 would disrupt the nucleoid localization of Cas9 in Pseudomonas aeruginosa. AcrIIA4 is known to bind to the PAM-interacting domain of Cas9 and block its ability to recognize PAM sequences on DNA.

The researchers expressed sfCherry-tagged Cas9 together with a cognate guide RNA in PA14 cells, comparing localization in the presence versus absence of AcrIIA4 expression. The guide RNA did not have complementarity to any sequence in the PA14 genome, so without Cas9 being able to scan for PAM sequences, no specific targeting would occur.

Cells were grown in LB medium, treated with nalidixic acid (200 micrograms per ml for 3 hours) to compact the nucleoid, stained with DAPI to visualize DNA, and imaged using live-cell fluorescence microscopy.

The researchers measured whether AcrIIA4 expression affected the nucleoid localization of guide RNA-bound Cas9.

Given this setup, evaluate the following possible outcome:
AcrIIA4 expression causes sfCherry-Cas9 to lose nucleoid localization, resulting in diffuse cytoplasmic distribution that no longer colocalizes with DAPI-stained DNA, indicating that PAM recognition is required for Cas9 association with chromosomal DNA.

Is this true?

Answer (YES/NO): YES